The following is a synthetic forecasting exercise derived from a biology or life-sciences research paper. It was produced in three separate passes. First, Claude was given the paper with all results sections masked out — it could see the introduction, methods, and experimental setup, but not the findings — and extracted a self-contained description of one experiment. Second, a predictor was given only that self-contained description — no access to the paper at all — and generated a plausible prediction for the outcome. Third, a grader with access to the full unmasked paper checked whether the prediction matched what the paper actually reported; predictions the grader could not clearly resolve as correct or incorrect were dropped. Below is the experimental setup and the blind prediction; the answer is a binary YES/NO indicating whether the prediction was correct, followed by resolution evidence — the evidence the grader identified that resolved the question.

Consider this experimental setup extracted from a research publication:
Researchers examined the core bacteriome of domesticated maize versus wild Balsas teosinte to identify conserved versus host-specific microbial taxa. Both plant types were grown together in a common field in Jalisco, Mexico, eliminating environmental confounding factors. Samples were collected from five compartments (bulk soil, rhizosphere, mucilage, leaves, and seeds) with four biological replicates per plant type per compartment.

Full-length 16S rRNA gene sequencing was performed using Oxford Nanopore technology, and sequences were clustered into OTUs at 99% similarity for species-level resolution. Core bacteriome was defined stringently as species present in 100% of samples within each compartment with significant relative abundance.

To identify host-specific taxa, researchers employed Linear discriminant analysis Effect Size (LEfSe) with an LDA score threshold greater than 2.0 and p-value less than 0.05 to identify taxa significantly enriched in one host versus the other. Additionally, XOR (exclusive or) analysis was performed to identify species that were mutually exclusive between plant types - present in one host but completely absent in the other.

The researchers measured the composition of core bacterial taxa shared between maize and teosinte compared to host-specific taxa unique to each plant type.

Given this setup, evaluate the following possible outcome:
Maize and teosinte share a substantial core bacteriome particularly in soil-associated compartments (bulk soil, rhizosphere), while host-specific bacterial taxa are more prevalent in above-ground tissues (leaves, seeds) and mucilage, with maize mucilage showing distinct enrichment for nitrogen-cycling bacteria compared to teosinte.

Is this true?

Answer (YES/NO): NO